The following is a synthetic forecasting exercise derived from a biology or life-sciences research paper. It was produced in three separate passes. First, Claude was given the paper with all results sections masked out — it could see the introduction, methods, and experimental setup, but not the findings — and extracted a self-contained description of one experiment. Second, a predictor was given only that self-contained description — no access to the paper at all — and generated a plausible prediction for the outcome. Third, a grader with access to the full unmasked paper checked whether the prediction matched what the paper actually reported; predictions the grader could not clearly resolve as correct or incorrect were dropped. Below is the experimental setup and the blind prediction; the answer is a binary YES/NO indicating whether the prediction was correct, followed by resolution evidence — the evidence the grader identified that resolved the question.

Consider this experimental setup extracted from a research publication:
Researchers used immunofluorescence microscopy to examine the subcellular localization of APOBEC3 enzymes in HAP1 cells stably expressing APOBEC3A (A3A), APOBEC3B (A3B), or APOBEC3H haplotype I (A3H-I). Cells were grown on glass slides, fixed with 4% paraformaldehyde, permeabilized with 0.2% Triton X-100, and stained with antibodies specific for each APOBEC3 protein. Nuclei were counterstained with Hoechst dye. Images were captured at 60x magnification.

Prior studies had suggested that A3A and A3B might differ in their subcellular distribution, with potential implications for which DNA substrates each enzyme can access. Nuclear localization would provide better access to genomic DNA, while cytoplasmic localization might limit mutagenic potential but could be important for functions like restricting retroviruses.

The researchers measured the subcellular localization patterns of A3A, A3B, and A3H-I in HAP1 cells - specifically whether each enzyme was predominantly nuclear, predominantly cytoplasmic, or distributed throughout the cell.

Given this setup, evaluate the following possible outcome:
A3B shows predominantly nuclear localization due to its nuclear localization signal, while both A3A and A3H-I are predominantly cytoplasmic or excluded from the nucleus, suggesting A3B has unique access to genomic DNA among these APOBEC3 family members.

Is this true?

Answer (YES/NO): NO